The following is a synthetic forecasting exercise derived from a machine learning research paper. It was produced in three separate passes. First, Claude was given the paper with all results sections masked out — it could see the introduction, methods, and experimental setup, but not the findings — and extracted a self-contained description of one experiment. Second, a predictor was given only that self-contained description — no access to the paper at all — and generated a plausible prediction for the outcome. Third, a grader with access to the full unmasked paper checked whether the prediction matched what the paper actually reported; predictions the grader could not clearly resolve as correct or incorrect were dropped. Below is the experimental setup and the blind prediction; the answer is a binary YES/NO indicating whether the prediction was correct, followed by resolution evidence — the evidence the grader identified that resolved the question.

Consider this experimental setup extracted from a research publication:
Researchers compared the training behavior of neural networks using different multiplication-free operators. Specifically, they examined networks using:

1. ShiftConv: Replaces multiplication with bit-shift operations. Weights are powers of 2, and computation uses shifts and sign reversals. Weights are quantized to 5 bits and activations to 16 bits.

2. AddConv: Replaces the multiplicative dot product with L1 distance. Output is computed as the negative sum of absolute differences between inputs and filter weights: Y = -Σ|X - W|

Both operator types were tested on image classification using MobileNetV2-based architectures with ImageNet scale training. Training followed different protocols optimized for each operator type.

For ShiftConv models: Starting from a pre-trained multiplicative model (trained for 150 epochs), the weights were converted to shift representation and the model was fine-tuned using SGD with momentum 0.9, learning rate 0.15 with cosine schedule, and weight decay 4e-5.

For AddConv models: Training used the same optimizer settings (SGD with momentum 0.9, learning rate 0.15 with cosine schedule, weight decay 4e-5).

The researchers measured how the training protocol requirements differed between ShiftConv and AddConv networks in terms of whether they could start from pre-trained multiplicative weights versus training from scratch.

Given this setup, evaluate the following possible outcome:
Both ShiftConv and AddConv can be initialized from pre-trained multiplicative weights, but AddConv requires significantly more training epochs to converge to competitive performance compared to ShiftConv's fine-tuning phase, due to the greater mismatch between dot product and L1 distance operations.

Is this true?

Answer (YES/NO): NO